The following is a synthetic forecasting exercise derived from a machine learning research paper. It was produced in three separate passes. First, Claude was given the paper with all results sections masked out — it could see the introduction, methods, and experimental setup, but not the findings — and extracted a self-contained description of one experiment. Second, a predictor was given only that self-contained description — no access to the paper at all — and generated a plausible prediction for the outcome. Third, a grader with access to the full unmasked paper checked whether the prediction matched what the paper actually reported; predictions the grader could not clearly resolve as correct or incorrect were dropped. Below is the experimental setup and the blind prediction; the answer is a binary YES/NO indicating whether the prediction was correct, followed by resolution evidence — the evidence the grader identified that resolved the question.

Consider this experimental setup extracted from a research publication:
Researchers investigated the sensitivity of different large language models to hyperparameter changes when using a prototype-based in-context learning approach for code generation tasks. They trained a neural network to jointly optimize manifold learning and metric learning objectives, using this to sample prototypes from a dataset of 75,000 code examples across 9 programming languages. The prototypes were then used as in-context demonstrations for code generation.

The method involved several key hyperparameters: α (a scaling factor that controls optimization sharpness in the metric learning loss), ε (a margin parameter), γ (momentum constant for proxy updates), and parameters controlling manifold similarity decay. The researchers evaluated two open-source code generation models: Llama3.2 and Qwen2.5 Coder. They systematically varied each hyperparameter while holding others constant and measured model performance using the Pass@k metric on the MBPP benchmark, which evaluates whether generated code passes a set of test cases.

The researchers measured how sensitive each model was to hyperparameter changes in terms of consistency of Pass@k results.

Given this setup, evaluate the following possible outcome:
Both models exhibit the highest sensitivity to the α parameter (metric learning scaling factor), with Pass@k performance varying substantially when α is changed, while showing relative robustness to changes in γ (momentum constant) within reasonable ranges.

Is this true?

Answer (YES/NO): NO